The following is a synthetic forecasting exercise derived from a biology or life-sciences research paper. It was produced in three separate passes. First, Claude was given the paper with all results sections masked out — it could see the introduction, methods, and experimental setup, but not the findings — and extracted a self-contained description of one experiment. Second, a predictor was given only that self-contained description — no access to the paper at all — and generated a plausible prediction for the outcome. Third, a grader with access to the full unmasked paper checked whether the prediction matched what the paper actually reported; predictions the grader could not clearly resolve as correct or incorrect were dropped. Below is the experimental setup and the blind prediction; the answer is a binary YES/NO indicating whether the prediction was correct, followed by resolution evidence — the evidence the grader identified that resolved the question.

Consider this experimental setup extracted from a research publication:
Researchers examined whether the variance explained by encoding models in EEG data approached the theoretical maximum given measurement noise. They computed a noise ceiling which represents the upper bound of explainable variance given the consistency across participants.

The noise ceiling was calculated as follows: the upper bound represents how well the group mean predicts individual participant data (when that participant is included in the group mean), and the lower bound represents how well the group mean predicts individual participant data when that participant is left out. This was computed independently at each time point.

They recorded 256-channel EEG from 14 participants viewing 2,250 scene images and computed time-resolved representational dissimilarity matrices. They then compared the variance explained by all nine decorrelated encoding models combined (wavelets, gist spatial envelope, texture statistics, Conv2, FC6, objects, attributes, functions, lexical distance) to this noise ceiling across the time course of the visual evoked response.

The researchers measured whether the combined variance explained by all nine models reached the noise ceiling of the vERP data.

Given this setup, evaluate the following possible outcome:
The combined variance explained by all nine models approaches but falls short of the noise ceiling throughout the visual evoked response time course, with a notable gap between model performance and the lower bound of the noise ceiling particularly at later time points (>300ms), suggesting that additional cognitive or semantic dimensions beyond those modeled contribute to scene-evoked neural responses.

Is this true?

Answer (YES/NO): NO